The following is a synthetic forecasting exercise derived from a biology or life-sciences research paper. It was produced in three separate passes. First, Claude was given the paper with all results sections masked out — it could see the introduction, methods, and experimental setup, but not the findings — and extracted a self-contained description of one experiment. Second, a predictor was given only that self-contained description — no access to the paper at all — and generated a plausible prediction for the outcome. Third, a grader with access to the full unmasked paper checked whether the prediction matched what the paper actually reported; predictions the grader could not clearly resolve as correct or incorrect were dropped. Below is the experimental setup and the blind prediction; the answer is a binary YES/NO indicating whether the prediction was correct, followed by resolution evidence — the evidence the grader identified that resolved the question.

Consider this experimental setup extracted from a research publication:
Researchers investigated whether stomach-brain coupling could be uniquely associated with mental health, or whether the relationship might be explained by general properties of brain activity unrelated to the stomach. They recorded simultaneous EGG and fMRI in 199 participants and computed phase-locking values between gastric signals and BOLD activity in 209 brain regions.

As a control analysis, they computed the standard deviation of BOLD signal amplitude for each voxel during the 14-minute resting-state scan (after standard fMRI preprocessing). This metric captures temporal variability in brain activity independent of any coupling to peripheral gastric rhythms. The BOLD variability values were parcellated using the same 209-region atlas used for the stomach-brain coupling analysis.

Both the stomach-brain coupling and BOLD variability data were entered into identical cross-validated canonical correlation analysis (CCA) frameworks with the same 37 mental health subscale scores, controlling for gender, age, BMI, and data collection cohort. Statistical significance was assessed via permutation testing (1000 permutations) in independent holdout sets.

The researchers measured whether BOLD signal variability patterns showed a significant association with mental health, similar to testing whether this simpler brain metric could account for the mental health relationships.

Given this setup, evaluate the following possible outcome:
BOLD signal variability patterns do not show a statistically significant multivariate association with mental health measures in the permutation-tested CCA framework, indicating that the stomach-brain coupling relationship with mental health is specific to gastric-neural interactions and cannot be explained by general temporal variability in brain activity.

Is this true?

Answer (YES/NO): YES